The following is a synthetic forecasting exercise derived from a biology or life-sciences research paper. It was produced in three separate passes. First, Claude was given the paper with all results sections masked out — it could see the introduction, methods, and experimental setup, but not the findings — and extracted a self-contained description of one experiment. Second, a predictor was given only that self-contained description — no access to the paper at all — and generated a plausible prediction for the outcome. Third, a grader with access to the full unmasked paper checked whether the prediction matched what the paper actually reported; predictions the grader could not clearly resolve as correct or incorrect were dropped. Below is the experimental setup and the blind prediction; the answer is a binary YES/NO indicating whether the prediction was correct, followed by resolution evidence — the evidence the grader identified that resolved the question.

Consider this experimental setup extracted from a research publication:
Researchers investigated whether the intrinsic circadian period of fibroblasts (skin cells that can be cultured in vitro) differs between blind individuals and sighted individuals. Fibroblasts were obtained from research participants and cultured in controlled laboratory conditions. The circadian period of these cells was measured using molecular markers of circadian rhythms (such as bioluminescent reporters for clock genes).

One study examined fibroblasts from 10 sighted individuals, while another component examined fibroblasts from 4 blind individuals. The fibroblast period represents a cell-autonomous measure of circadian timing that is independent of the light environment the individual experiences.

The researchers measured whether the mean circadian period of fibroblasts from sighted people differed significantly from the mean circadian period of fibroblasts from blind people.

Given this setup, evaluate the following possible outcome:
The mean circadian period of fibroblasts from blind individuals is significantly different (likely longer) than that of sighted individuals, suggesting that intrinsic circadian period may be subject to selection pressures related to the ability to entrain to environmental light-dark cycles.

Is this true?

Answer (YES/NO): NO